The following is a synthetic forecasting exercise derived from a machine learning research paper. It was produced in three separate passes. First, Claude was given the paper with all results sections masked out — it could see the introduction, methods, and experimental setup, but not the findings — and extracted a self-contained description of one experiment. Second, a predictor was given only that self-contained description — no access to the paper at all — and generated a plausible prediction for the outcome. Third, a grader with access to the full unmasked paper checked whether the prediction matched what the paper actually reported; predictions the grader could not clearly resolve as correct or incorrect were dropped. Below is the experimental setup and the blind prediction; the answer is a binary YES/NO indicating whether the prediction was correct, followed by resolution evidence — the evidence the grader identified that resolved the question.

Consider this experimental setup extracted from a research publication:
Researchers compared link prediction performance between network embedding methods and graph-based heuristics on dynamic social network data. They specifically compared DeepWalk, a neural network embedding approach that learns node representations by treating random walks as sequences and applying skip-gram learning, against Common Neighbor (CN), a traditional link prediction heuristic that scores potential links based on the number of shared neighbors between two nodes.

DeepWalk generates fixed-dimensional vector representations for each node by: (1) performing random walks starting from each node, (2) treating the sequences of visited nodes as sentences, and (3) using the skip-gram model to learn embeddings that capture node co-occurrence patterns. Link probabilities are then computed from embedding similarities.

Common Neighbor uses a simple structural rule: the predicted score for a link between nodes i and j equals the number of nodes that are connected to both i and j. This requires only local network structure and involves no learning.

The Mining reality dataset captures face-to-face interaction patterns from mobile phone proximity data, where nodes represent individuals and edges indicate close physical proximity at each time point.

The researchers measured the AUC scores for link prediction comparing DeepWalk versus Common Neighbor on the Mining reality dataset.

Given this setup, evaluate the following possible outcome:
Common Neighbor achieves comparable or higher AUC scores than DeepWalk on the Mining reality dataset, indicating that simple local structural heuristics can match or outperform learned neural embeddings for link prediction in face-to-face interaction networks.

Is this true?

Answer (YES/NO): YES